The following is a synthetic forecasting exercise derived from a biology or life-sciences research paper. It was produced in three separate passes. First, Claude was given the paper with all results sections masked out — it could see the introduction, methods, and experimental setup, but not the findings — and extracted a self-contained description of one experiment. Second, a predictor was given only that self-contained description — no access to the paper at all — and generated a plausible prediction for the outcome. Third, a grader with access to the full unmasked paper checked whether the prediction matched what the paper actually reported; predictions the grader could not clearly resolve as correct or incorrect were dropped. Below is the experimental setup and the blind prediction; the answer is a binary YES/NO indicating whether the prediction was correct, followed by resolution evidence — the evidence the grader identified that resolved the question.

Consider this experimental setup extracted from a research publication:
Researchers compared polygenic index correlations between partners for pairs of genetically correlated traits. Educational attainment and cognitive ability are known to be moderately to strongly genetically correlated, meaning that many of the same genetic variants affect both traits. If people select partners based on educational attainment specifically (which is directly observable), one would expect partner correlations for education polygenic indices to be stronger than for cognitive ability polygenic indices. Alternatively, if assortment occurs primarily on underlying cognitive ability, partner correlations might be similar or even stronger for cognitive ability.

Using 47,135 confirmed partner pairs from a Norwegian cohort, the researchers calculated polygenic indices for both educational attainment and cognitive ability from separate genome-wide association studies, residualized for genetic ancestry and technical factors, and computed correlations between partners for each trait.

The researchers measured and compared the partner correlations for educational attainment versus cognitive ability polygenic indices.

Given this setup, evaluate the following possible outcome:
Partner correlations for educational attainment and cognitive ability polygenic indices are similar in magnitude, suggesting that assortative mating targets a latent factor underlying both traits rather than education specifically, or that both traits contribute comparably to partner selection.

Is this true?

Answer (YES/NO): NO